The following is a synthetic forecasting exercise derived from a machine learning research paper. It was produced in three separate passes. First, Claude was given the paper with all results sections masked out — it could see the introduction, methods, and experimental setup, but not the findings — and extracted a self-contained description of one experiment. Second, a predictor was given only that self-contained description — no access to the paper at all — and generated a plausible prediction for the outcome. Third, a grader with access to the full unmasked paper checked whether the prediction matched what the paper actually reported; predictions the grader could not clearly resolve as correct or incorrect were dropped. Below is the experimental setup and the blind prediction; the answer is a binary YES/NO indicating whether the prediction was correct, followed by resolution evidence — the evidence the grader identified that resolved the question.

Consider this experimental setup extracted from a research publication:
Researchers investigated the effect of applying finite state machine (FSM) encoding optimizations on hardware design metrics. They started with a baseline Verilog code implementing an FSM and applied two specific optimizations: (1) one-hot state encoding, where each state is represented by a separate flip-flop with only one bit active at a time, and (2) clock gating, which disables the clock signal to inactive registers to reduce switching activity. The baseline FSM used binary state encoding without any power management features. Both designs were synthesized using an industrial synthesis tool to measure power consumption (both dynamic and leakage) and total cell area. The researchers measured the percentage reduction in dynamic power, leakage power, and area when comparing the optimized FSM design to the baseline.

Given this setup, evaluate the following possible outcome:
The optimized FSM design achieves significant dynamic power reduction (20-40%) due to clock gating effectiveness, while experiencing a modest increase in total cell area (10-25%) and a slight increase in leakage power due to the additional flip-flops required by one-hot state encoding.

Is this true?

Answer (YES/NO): NO